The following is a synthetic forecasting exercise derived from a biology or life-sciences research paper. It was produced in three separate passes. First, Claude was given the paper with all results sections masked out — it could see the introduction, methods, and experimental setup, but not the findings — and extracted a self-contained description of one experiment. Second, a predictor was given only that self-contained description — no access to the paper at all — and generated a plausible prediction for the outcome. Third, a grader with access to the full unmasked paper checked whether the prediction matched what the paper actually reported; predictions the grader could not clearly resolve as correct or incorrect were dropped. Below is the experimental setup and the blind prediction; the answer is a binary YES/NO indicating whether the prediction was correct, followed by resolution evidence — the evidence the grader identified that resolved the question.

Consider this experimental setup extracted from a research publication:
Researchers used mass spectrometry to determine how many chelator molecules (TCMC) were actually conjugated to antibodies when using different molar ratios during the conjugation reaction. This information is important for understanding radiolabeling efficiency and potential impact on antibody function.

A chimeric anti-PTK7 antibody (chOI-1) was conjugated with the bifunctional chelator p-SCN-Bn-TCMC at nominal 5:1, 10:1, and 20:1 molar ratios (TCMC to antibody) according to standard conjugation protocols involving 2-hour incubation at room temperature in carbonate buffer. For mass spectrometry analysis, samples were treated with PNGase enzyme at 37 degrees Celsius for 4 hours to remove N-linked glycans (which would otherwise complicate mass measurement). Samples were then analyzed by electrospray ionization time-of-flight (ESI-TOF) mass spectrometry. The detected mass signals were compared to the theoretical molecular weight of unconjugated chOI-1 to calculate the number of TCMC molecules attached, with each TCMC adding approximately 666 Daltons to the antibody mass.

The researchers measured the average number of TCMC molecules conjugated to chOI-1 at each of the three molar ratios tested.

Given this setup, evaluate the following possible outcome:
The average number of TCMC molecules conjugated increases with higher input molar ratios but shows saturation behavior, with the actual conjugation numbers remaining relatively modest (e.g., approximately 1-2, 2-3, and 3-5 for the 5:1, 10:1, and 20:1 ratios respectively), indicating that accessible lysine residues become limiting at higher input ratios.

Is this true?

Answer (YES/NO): NO